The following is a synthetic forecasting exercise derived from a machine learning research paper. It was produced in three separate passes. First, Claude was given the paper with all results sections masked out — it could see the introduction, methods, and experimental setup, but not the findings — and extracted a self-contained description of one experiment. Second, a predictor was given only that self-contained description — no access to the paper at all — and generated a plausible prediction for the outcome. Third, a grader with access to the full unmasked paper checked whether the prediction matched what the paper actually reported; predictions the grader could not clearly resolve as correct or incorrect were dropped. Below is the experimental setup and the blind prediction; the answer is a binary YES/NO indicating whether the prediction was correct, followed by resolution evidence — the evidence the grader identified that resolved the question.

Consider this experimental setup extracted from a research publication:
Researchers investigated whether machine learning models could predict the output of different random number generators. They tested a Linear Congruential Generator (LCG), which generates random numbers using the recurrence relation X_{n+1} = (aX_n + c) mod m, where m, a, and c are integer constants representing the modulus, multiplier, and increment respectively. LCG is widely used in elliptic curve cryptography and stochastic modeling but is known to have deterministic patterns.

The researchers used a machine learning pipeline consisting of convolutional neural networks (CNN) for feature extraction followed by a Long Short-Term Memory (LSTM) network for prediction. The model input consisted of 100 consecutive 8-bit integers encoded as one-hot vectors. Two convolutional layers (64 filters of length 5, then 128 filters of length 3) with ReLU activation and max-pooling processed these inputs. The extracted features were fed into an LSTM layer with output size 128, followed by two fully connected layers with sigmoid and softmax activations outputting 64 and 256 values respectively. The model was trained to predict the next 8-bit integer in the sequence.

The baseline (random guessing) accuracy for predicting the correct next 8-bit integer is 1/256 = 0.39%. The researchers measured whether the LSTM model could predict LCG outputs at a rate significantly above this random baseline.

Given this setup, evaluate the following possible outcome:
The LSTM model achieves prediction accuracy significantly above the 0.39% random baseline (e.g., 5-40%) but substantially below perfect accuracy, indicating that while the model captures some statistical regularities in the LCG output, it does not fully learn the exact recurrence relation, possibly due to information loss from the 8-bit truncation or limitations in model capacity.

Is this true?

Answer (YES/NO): NO